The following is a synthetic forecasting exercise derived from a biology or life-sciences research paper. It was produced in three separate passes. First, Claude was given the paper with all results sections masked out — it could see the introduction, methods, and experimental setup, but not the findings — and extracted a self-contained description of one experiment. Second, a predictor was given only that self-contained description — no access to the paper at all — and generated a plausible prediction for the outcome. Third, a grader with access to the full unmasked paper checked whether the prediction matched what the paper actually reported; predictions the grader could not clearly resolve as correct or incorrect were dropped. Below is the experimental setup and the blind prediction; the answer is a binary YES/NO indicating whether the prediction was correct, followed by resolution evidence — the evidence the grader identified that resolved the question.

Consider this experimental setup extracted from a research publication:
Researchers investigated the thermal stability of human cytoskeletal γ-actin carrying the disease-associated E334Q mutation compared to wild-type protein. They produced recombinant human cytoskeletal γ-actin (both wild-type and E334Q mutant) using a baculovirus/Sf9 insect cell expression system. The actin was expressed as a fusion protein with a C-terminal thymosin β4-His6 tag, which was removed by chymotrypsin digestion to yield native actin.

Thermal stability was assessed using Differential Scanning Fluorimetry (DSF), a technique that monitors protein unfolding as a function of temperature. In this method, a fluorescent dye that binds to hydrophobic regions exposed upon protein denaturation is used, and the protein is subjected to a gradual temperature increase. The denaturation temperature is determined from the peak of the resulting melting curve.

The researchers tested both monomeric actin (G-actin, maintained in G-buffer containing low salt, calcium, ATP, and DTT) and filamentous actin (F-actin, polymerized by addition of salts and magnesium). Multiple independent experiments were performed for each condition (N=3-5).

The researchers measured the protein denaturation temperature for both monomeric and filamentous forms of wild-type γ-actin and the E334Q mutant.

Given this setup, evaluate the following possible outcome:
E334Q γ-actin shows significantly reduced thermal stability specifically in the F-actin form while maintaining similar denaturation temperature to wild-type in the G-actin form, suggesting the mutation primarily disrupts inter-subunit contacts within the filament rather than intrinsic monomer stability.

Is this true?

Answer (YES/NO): NO